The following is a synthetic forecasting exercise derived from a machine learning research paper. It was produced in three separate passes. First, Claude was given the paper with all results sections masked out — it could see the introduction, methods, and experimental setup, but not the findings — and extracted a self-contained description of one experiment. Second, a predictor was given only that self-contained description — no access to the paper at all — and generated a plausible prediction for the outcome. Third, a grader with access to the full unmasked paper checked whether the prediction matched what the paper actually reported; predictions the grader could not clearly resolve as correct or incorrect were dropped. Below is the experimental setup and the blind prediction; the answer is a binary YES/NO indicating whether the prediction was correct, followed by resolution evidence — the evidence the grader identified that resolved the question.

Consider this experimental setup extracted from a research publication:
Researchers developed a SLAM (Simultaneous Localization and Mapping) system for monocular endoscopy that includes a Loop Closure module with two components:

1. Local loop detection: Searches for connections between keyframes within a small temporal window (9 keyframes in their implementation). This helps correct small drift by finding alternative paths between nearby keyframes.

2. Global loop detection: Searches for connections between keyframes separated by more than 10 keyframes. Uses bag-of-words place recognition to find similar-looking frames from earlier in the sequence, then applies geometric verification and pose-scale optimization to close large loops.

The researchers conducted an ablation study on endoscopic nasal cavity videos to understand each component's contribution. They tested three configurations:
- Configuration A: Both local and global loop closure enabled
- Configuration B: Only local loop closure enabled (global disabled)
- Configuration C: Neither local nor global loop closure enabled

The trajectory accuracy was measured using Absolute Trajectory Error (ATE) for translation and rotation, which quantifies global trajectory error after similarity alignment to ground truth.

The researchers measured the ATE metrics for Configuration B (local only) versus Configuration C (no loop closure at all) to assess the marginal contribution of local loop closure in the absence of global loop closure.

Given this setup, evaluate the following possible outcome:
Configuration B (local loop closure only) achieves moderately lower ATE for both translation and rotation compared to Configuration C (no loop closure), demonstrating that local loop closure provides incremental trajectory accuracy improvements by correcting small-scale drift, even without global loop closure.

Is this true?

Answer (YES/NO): NO